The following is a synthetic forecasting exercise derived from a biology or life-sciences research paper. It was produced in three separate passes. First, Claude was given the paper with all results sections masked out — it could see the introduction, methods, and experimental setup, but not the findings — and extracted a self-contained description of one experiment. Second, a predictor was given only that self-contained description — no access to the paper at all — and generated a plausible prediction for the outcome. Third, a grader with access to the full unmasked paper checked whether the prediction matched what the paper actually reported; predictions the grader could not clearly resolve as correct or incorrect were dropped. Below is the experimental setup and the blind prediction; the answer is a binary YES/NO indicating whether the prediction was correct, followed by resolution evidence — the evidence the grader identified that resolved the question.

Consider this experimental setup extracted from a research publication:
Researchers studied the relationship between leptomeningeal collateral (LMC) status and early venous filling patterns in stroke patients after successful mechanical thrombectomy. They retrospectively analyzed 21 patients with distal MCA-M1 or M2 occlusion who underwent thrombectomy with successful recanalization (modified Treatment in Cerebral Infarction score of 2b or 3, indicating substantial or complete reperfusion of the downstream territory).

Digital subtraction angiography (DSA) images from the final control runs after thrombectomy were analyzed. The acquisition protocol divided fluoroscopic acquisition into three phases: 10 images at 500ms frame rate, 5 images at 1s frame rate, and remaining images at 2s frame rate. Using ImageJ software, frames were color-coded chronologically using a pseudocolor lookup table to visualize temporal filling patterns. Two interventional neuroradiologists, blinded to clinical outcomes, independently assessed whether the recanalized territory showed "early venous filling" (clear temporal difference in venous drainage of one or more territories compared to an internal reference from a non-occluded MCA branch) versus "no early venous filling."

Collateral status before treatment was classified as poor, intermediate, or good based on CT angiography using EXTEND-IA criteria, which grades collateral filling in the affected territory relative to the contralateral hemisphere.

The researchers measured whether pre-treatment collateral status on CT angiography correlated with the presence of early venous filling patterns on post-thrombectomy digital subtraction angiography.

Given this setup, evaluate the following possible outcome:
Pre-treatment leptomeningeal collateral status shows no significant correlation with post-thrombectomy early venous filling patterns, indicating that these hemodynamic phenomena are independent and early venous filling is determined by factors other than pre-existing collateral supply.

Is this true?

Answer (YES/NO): NO